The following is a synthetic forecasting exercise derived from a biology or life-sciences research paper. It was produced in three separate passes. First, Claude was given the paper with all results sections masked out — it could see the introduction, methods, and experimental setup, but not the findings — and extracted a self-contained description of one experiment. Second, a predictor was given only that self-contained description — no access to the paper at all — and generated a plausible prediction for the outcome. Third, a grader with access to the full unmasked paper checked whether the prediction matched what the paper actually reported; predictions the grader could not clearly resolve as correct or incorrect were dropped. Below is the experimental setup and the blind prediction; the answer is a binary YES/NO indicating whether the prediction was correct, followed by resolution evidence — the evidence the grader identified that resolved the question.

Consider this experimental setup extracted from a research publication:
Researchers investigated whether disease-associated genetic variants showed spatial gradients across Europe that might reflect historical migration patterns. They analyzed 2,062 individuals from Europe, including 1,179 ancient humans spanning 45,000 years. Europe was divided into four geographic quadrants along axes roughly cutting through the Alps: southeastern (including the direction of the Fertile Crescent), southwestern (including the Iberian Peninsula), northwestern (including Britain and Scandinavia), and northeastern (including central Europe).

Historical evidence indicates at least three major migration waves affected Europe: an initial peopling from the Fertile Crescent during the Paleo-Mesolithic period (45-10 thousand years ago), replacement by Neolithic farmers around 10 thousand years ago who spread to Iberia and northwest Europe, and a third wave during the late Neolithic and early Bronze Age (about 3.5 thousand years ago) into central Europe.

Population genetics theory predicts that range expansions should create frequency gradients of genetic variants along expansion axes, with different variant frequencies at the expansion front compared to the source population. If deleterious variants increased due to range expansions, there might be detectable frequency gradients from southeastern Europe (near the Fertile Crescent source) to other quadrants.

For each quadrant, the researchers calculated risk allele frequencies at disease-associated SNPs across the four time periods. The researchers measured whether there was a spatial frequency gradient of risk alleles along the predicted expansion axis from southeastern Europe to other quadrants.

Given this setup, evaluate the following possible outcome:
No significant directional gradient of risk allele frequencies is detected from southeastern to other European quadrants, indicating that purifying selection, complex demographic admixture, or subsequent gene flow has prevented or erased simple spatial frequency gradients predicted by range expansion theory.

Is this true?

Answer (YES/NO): YES